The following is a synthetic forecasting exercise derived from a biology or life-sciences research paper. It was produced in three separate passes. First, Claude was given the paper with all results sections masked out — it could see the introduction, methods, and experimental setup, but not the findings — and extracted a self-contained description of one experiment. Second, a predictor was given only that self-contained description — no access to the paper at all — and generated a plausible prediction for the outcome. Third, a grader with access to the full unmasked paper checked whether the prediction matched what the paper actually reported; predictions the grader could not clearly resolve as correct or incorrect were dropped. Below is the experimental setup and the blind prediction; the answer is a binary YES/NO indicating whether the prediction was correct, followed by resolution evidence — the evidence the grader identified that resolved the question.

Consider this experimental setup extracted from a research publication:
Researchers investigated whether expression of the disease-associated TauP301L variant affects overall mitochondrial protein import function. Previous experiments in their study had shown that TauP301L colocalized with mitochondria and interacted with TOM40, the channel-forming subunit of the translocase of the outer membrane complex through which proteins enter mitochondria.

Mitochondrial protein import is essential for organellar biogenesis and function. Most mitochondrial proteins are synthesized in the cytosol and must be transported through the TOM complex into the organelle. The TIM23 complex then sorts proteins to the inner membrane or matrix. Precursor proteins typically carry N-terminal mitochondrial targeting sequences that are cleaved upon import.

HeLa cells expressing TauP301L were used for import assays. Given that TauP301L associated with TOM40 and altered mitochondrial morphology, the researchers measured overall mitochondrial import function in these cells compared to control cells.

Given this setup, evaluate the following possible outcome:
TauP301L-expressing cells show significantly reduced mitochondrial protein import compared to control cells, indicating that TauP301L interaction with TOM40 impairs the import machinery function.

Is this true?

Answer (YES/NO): NO